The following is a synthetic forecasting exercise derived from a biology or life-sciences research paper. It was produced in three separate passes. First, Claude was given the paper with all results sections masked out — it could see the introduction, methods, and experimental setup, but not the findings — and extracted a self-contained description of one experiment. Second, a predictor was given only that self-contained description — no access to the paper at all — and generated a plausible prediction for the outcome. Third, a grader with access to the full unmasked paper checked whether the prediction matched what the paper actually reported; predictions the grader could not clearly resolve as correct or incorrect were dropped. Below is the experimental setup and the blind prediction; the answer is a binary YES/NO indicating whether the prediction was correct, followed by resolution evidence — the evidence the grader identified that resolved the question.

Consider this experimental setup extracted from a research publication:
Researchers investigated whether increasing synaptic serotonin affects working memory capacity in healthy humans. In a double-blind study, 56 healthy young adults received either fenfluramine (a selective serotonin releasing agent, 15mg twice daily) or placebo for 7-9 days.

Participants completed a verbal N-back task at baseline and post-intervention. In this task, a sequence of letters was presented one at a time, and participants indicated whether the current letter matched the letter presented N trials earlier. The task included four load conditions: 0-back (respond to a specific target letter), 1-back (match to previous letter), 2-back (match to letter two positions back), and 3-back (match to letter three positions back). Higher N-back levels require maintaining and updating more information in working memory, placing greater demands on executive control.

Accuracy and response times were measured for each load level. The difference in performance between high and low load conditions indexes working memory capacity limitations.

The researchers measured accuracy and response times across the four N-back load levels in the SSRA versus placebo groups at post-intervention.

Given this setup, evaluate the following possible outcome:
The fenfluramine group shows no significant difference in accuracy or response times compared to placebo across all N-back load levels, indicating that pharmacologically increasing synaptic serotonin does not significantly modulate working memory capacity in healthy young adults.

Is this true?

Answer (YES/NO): NO